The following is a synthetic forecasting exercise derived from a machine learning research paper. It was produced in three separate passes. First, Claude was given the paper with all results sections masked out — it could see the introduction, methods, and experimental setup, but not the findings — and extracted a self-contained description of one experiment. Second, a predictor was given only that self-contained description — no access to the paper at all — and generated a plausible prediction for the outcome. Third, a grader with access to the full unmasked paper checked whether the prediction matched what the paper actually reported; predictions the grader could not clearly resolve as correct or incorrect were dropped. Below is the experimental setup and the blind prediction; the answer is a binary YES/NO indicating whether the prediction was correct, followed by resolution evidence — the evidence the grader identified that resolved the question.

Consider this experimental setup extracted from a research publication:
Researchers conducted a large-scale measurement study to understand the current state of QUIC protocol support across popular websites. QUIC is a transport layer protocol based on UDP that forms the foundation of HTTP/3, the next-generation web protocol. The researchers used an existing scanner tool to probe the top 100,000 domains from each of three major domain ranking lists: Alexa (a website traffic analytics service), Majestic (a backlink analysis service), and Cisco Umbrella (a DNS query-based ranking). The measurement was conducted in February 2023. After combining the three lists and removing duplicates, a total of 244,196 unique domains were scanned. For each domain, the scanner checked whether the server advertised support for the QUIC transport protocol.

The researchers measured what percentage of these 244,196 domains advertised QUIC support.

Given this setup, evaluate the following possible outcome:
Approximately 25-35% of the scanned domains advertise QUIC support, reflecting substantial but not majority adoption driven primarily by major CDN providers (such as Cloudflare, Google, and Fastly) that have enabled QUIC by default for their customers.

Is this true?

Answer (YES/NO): NO